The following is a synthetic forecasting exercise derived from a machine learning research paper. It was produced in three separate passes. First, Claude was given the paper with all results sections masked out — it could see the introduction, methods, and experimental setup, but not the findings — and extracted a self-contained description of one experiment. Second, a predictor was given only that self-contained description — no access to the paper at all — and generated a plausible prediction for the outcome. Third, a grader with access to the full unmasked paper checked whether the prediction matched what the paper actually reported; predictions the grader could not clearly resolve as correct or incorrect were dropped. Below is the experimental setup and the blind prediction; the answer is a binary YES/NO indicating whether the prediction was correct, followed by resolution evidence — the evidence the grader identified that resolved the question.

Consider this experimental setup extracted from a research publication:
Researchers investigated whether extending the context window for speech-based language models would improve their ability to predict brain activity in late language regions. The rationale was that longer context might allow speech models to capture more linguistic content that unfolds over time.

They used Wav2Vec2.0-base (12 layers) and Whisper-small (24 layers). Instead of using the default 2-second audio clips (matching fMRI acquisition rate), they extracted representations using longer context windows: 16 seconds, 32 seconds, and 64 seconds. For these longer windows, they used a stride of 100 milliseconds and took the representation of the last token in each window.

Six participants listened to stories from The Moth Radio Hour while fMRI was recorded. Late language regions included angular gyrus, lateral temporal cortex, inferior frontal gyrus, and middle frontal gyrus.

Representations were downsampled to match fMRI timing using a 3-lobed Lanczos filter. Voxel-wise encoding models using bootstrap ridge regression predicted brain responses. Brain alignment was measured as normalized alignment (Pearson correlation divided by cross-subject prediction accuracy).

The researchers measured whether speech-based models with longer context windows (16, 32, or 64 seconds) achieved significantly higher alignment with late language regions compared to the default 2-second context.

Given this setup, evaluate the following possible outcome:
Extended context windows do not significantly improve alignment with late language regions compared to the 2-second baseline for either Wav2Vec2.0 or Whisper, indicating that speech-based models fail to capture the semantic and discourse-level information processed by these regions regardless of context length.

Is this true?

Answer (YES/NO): YES